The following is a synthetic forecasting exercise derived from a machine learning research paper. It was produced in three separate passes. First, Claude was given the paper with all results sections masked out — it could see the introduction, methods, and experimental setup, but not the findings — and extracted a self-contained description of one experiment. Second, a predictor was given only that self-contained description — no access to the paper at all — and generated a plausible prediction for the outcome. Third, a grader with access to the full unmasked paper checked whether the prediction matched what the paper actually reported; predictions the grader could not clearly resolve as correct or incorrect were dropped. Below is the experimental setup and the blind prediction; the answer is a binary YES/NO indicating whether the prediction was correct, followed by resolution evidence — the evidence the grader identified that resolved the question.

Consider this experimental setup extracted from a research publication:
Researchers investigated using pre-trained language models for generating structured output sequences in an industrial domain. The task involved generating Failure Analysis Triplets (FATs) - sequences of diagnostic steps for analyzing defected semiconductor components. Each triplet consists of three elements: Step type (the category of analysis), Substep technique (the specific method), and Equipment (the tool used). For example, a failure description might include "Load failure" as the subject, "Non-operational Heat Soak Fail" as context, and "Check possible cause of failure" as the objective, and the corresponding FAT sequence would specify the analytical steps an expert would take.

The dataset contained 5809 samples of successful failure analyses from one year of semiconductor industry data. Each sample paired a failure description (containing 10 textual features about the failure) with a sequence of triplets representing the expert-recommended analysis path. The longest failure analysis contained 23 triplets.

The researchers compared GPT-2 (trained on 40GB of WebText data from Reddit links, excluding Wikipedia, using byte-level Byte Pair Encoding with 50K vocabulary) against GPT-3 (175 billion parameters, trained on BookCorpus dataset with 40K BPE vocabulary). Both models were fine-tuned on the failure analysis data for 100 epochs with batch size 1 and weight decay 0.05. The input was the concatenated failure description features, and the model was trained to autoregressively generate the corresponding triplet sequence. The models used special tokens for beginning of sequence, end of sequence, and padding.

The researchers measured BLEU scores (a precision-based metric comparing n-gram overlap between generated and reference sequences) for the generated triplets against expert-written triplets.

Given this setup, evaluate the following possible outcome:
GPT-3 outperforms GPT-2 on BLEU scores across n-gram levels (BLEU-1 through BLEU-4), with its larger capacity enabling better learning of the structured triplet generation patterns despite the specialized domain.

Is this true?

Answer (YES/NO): NO